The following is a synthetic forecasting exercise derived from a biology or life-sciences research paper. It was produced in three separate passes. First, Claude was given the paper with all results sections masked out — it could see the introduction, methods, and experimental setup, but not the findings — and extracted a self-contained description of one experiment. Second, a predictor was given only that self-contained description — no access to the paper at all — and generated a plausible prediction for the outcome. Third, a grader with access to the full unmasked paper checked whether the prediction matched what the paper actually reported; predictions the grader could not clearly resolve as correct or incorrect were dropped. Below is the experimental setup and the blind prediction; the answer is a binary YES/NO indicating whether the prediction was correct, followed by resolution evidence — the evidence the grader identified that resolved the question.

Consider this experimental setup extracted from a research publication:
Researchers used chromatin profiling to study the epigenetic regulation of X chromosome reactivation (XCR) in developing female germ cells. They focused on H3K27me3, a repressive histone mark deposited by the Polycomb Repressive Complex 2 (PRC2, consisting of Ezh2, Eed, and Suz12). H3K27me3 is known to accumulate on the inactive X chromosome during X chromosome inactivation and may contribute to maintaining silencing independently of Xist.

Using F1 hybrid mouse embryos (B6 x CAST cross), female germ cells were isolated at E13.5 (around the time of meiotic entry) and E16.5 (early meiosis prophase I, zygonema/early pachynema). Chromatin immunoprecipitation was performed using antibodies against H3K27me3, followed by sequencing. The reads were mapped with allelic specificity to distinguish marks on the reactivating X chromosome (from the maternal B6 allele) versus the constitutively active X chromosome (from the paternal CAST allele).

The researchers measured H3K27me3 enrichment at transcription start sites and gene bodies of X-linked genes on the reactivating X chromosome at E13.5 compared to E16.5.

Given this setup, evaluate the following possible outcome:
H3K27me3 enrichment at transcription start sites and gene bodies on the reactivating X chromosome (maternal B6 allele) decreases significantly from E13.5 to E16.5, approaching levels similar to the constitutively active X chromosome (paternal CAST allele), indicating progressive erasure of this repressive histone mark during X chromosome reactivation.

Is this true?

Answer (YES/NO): YES